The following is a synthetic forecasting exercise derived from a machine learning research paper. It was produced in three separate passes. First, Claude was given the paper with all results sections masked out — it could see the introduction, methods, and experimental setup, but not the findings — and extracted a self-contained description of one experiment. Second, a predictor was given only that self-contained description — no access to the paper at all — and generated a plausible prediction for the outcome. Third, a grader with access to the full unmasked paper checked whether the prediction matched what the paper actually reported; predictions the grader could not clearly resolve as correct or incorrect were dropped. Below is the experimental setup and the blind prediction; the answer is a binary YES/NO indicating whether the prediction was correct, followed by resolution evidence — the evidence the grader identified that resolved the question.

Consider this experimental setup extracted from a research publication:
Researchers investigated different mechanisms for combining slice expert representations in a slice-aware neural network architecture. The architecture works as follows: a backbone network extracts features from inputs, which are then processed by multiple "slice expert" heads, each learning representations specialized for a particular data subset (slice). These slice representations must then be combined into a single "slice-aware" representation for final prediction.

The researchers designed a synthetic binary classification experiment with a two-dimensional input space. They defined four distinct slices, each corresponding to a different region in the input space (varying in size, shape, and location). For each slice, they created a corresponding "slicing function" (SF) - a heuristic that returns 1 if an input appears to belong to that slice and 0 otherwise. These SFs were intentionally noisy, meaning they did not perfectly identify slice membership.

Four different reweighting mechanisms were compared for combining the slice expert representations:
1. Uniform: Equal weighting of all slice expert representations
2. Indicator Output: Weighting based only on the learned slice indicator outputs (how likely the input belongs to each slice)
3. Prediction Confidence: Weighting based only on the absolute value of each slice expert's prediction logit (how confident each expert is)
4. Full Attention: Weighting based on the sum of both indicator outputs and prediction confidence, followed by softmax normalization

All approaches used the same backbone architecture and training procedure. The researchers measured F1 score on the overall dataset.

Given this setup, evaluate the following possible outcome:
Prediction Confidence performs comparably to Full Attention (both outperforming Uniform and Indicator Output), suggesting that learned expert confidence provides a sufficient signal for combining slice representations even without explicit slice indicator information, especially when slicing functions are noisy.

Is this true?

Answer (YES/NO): NO